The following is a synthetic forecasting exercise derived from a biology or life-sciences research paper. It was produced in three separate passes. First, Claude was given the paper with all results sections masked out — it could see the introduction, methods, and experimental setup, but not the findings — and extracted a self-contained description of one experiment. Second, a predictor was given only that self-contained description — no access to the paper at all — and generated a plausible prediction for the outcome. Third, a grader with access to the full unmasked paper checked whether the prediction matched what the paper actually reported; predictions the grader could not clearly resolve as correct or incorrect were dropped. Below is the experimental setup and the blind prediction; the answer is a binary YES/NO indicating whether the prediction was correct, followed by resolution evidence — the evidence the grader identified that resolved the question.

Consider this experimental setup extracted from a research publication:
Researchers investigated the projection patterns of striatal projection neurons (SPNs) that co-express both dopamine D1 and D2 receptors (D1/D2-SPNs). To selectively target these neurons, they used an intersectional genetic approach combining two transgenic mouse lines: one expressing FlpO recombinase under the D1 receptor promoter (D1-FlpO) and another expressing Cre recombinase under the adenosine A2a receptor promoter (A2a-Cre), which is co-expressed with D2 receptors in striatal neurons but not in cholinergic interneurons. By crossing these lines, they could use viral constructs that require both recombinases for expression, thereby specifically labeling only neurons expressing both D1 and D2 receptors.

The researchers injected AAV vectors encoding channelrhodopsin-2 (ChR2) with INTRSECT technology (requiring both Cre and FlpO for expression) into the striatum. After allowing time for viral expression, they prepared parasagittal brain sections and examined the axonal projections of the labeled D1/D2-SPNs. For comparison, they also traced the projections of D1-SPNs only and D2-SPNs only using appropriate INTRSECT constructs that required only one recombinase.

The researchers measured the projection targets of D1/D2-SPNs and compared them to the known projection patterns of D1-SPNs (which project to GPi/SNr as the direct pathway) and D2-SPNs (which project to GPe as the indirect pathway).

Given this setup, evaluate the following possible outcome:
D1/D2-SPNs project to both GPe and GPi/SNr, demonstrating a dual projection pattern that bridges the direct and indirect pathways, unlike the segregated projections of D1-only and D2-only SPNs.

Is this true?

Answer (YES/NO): NO